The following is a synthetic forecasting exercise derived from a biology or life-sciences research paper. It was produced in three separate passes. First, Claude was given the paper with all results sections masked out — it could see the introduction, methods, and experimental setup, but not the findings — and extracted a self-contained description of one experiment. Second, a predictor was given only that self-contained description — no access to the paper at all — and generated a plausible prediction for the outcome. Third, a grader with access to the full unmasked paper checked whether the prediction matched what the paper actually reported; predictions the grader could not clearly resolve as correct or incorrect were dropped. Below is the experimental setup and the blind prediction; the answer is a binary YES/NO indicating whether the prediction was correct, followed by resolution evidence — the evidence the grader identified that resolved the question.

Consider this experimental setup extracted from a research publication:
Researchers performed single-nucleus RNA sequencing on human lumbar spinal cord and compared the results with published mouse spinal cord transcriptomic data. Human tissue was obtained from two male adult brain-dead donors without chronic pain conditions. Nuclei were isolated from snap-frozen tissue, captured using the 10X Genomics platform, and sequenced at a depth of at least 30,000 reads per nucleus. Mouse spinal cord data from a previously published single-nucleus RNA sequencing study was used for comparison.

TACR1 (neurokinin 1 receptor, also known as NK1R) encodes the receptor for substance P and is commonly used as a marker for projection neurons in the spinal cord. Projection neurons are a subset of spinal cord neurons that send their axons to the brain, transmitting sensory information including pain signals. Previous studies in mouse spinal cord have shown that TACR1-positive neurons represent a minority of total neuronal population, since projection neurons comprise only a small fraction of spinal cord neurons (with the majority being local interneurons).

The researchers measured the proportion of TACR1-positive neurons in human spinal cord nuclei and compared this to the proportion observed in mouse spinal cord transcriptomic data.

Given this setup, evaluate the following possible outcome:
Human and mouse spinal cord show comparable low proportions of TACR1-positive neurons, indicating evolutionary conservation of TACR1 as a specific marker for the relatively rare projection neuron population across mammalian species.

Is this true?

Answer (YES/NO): NO